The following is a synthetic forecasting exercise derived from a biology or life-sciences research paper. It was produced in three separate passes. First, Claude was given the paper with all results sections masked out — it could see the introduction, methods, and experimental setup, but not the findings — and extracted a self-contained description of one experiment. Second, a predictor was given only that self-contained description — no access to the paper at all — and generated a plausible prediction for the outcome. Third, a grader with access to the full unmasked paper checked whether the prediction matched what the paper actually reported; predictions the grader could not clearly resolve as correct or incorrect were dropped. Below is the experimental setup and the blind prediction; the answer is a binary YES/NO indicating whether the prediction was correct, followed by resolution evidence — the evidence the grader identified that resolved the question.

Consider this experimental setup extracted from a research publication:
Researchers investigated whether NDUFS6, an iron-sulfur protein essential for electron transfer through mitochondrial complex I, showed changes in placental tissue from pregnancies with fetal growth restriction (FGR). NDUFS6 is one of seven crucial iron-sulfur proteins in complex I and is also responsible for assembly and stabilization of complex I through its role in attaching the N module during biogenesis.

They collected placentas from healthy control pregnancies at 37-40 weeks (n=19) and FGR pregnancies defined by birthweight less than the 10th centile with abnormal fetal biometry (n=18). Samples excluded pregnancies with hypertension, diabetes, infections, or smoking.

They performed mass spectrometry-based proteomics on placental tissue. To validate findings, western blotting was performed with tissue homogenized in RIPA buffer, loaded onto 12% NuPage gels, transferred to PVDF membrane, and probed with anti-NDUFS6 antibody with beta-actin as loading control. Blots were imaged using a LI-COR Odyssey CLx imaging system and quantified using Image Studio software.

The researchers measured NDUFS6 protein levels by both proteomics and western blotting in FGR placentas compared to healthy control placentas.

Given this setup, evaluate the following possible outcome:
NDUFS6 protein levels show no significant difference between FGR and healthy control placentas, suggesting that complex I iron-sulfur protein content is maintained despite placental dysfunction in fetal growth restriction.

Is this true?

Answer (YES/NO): NO